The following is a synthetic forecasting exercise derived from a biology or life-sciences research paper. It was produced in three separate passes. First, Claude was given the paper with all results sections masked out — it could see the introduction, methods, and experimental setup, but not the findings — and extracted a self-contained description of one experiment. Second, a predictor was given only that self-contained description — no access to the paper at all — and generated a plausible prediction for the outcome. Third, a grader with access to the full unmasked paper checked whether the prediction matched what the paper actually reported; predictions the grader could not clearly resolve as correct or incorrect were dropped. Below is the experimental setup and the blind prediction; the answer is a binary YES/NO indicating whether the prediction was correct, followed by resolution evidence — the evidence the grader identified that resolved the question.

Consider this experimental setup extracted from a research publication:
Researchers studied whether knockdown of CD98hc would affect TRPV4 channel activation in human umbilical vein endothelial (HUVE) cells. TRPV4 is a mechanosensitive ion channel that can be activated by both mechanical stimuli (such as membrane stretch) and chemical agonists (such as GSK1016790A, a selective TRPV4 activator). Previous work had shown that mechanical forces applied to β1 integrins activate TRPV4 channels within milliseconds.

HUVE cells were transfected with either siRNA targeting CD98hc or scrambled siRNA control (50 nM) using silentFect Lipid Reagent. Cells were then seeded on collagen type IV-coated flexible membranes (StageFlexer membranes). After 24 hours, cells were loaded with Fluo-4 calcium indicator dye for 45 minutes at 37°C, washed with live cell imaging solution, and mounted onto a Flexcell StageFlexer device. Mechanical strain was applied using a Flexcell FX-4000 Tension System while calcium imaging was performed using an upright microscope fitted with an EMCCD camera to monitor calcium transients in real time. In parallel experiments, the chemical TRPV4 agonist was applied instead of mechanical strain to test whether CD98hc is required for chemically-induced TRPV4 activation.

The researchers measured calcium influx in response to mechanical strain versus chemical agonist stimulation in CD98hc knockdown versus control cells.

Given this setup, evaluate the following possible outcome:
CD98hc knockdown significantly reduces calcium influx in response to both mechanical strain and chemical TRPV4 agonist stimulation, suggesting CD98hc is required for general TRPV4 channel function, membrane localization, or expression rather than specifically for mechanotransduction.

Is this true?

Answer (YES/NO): NO